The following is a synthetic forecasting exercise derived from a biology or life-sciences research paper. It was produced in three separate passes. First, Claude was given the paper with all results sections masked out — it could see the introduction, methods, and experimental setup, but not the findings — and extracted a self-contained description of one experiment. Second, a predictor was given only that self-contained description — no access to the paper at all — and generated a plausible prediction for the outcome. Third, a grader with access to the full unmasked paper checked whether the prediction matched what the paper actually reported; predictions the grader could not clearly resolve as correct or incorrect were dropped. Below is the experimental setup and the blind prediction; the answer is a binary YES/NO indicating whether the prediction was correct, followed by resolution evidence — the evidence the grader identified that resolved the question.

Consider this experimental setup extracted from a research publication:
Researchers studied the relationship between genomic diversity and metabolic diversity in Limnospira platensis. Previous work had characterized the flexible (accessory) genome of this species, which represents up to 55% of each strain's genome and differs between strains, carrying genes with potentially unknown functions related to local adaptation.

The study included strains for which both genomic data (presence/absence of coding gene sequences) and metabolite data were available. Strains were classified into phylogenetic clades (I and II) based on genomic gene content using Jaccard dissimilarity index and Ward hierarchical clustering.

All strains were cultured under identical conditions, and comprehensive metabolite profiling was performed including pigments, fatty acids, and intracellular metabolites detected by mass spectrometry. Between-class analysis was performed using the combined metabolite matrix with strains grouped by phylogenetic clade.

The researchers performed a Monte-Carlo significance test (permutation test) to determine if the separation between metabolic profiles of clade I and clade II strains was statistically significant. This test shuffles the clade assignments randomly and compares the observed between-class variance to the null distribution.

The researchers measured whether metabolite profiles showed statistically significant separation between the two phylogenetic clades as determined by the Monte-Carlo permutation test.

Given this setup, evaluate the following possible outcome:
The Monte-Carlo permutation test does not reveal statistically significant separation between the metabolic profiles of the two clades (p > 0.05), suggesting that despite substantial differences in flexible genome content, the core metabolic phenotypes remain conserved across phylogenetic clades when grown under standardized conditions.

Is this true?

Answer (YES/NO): NO